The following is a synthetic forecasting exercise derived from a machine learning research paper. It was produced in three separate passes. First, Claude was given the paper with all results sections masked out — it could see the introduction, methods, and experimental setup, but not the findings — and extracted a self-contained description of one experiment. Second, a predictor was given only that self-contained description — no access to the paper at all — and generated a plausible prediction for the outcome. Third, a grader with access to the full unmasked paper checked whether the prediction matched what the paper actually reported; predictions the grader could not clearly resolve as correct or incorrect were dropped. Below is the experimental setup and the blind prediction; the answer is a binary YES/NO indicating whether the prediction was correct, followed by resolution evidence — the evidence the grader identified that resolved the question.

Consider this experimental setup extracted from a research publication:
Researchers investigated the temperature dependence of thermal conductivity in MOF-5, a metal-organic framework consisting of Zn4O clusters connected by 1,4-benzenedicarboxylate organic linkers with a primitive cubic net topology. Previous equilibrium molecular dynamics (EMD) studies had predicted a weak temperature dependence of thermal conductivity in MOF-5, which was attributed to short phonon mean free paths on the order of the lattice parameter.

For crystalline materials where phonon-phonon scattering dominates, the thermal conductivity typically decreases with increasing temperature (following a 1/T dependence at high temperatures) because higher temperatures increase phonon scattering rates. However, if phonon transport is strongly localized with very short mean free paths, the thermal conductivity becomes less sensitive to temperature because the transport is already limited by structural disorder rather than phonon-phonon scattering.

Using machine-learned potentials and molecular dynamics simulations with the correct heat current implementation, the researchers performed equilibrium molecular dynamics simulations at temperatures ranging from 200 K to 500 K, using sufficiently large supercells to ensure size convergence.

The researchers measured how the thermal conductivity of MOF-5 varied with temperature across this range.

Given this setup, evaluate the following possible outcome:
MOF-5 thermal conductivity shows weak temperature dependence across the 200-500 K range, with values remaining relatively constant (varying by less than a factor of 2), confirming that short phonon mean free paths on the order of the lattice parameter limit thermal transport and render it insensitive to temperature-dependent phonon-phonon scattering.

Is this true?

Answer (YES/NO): NO